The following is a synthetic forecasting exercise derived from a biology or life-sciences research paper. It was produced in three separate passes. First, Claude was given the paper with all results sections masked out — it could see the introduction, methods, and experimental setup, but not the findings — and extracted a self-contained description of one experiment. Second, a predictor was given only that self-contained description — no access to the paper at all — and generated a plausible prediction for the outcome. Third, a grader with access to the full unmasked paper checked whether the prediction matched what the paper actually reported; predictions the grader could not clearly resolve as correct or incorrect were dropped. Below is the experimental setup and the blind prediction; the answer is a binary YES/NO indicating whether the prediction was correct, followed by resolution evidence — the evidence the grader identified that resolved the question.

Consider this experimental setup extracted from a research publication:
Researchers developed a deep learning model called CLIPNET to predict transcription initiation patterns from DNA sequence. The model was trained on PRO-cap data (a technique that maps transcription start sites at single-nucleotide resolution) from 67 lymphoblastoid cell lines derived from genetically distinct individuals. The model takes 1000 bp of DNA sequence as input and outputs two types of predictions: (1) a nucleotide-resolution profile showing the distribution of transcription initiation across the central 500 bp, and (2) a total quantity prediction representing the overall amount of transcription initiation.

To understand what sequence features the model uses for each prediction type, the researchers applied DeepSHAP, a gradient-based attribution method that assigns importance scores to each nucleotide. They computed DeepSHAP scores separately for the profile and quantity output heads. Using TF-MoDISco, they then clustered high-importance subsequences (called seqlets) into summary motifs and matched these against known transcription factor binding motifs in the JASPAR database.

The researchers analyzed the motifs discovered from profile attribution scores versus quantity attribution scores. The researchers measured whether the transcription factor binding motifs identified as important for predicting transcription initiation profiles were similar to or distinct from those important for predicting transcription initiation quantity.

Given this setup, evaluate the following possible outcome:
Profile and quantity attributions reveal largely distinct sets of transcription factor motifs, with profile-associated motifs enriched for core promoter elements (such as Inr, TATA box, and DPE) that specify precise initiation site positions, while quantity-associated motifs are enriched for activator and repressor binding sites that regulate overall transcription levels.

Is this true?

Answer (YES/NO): YES